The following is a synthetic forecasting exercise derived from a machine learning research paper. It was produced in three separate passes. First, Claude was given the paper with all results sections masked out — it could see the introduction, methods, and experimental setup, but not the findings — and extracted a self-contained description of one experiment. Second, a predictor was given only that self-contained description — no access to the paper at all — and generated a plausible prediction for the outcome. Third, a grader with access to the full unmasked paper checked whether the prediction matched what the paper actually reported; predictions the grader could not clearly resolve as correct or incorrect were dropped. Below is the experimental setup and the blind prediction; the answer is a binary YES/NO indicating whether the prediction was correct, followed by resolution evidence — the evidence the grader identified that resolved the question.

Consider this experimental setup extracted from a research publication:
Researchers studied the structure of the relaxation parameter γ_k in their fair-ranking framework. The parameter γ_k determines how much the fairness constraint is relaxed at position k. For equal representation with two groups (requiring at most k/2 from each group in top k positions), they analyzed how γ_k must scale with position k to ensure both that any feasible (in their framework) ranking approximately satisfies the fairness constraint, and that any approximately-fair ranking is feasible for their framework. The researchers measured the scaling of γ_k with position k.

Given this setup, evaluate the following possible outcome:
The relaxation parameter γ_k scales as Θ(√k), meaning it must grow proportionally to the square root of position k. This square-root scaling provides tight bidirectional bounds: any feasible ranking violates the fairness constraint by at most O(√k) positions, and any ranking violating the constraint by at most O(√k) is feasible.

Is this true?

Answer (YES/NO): NO